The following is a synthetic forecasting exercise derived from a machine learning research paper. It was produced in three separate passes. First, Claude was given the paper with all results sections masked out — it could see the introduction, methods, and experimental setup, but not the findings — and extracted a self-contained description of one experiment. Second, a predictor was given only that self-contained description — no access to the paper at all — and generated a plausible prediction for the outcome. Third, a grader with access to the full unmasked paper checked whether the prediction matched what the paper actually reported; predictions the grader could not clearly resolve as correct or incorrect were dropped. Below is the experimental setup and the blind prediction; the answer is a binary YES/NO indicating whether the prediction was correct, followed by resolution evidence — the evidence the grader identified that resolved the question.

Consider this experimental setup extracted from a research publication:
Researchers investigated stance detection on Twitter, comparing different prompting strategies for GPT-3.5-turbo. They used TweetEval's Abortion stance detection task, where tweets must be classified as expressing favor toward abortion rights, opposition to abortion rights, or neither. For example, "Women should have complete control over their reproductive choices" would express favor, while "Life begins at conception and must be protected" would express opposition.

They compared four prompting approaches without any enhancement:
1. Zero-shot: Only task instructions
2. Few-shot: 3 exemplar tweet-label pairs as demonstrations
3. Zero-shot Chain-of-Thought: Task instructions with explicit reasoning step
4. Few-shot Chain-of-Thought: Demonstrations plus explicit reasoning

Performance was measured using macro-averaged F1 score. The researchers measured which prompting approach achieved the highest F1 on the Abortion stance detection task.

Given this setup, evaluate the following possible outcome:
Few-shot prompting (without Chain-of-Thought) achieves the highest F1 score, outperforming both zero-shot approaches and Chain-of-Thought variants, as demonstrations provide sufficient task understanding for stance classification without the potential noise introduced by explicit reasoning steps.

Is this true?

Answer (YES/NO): NO